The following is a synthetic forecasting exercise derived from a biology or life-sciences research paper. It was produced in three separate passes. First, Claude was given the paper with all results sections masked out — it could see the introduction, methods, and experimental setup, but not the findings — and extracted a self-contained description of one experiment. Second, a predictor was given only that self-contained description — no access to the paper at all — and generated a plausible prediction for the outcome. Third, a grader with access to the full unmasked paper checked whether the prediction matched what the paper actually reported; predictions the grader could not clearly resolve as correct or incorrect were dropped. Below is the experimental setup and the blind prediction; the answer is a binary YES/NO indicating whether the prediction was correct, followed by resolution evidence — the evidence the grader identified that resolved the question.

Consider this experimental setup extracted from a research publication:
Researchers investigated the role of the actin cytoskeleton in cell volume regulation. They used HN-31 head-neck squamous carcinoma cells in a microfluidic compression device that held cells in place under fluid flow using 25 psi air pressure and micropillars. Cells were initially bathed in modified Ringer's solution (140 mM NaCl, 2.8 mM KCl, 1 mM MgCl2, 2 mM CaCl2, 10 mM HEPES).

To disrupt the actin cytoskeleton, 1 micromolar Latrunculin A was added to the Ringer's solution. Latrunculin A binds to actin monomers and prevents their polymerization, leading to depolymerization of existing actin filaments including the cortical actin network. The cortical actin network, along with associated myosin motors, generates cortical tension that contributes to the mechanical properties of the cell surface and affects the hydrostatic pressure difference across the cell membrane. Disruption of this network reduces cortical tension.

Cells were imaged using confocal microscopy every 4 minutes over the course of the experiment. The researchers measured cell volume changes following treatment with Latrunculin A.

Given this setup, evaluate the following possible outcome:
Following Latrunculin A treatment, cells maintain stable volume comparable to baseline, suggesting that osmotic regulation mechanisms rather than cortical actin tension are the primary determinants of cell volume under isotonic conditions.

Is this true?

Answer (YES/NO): NO